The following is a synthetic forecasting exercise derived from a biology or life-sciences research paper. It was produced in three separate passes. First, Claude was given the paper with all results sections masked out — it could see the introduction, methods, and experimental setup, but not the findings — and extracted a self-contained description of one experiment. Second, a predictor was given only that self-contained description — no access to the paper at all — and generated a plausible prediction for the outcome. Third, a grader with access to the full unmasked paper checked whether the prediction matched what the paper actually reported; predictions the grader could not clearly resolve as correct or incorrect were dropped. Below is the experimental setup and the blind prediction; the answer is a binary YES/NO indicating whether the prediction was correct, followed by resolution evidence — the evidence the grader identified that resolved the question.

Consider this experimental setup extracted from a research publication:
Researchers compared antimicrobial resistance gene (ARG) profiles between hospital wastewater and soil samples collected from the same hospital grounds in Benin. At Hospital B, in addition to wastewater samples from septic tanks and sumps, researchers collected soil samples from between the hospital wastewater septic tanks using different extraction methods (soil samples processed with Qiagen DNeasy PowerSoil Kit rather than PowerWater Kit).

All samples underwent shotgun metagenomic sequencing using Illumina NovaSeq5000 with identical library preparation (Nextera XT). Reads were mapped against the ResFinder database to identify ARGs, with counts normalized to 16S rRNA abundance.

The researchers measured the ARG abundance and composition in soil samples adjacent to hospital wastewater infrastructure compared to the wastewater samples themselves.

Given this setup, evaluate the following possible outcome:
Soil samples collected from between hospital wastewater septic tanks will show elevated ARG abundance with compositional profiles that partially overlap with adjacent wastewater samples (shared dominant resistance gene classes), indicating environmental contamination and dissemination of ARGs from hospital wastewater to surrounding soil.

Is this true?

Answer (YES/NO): YES